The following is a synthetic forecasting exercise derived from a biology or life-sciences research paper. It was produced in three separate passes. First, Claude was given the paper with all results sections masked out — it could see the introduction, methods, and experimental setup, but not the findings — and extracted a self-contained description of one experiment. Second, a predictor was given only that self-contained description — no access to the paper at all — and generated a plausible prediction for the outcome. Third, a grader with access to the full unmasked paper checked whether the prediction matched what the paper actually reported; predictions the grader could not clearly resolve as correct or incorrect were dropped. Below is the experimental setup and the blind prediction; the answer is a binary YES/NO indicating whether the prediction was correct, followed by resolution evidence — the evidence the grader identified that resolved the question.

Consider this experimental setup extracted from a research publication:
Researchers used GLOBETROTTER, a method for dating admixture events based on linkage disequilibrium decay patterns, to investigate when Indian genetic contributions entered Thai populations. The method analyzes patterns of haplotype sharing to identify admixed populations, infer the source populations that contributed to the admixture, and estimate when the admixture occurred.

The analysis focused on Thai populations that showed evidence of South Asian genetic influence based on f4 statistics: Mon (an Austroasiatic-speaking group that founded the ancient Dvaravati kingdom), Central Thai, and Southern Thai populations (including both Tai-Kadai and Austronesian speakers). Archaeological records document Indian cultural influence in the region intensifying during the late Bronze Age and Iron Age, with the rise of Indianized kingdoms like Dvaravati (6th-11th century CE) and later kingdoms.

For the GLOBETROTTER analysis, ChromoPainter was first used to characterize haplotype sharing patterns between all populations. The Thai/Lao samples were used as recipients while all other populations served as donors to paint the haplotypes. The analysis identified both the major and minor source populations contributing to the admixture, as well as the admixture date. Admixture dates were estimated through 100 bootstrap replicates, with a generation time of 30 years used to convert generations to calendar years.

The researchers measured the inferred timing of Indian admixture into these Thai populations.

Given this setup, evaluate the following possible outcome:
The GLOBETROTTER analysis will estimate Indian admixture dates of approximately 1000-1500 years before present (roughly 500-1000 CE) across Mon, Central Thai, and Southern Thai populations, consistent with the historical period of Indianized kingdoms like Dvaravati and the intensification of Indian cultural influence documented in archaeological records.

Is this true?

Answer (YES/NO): NO